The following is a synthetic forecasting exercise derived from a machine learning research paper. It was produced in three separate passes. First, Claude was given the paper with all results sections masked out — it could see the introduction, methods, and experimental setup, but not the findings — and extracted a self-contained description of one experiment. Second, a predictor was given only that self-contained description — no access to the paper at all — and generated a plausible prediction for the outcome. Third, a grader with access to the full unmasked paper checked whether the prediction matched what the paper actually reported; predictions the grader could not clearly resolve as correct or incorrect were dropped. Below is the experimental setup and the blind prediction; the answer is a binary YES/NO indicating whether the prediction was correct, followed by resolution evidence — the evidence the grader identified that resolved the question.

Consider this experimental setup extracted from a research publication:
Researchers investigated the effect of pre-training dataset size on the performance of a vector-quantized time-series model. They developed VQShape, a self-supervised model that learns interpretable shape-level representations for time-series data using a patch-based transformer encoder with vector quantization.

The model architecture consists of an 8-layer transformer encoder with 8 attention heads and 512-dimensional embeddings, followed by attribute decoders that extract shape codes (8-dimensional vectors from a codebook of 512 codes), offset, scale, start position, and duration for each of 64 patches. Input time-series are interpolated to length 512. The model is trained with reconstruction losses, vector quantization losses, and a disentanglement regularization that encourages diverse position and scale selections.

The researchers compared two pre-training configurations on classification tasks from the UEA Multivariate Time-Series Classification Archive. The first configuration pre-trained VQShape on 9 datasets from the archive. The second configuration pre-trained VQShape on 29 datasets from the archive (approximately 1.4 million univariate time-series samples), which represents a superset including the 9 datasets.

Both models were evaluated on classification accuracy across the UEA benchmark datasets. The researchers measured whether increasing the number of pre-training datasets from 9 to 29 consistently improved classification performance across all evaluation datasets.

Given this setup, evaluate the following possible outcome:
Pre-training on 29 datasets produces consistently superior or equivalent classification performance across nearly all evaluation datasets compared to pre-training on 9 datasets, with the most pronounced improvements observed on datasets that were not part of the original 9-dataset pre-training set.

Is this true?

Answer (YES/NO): NO